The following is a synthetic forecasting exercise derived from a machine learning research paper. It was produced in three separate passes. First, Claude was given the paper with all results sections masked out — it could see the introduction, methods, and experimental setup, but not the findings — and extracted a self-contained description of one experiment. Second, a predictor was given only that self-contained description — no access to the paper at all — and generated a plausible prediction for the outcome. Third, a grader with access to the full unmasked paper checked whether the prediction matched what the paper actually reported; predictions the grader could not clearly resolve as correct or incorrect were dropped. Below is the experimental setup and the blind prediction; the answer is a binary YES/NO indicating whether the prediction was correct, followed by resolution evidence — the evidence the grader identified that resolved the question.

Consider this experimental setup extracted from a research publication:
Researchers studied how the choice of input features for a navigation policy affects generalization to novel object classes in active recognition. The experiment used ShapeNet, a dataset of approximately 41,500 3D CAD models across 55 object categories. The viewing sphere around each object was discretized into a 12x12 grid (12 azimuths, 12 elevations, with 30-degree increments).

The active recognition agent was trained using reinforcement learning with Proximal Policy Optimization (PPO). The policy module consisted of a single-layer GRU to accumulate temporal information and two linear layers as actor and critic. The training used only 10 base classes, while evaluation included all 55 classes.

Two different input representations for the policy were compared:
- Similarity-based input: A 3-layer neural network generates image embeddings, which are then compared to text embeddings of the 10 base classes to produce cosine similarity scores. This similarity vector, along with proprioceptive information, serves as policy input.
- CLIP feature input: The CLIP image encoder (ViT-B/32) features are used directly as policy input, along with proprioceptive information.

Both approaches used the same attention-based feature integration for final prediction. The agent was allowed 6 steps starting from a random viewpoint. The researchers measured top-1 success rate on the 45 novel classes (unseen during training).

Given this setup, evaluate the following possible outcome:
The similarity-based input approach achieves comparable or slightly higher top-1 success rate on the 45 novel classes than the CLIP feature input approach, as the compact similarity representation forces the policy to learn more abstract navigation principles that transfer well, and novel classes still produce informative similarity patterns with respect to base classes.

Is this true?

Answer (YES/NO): NO